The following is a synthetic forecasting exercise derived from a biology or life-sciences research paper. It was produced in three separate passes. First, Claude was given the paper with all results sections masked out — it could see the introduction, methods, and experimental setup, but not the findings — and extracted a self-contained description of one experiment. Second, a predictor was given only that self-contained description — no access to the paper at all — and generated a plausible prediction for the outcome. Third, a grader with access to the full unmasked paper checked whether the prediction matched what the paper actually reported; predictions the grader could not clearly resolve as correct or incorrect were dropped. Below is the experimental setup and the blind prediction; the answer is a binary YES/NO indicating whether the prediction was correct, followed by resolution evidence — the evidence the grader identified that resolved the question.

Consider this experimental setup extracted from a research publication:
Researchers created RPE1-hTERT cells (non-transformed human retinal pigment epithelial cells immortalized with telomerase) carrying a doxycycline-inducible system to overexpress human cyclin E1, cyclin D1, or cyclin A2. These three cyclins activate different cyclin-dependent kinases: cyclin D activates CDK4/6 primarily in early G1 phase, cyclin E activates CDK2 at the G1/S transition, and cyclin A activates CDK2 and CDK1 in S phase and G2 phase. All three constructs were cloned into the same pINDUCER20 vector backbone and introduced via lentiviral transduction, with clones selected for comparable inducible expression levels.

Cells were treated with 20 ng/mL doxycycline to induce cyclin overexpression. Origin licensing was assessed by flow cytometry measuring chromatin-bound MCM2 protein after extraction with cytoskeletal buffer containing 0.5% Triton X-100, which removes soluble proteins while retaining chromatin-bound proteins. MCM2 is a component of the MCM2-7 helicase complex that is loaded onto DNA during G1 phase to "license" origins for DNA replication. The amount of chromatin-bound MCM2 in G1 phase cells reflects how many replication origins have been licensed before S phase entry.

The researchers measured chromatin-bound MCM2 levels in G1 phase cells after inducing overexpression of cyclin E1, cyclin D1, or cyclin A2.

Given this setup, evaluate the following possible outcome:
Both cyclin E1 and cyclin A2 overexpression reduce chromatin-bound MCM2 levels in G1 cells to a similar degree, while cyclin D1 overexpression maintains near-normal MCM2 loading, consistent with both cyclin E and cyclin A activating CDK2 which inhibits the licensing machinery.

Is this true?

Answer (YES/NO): NO